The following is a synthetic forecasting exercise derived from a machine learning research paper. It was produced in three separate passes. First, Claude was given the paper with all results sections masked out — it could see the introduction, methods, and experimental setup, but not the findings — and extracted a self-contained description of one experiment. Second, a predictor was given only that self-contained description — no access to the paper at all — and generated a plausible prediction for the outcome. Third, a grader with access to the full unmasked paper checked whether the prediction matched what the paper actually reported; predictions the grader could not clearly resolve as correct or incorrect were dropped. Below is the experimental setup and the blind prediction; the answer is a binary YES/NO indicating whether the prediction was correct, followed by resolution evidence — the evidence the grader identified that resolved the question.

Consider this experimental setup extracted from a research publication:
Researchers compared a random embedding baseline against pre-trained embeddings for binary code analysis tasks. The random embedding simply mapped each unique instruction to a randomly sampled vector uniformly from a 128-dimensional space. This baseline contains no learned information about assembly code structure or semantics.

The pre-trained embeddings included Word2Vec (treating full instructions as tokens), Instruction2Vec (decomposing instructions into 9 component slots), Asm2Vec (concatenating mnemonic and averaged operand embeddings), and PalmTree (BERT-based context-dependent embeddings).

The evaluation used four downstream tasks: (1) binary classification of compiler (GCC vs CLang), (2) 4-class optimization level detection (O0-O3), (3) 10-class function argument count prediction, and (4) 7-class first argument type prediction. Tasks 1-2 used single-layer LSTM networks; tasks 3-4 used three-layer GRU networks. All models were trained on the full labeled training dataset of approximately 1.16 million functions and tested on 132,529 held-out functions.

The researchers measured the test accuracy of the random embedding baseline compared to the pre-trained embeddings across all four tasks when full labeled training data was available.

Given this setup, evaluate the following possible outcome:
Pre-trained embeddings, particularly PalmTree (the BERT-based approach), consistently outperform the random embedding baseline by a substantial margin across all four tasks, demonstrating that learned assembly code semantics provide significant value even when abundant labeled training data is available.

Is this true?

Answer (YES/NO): NO